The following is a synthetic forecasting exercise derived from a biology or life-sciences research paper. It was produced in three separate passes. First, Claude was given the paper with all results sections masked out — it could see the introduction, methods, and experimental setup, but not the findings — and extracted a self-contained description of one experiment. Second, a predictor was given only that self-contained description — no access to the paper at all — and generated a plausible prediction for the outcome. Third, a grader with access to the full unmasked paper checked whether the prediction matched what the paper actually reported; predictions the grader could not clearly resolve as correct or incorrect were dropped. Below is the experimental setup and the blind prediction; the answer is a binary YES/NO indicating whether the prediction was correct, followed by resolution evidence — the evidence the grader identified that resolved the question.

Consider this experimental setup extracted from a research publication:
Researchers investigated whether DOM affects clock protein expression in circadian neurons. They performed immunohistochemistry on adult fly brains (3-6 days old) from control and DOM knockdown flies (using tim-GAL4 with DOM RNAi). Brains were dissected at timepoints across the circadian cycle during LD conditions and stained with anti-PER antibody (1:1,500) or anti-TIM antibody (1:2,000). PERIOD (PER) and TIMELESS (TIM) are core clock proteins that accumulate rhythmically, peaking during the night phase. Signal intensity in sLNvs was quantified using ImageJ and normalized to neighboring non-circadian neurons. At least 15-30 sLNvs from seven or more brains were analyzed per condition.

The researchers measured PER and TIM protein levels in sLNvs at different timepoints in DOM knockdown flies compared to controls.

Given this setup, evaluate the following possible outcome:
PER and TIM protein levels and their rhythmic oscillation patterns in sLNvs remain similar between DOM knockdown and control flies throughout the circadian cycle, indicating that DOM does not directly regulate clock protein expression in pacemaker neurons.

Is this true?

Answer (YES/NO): NO